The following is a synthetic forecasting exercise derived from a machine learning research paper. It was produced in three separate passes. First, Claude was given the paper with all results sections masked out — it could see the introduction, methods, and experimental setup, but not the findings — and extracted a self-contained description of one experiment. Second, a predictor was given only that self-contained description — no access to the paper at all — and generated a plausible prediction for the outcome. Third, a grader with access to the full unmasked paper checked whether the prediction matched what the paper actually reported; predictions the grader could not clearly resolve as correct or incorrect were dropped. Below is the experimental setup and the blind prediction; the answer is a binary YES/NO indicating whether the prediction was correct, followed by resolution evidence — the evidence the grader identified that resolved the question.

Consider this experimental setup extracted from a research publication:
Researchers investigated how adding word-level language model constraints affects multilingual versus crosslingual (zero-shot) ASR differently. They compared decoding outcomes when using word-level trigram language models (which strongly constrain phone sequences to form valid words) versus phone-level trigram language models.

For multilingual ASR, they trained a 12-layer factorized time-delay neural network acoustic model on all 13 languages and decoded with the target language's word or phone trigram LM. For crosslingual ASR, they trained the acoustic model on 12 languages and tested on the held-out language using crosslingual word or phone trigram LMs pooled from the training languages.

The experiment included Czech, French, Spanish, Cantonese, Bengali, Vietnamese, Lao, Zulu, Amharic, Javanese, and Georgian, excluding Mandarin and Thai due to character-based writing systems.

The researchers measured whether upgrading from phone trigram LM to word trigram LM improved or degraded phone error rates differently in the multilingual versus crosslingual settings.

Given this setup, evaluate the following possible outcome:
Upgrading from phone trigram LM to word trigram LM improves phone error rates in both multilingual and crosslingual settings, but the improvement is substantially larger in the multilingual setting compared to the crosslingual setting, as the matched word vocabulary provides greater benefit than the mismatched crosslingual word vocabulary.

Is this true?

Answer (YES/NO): NO